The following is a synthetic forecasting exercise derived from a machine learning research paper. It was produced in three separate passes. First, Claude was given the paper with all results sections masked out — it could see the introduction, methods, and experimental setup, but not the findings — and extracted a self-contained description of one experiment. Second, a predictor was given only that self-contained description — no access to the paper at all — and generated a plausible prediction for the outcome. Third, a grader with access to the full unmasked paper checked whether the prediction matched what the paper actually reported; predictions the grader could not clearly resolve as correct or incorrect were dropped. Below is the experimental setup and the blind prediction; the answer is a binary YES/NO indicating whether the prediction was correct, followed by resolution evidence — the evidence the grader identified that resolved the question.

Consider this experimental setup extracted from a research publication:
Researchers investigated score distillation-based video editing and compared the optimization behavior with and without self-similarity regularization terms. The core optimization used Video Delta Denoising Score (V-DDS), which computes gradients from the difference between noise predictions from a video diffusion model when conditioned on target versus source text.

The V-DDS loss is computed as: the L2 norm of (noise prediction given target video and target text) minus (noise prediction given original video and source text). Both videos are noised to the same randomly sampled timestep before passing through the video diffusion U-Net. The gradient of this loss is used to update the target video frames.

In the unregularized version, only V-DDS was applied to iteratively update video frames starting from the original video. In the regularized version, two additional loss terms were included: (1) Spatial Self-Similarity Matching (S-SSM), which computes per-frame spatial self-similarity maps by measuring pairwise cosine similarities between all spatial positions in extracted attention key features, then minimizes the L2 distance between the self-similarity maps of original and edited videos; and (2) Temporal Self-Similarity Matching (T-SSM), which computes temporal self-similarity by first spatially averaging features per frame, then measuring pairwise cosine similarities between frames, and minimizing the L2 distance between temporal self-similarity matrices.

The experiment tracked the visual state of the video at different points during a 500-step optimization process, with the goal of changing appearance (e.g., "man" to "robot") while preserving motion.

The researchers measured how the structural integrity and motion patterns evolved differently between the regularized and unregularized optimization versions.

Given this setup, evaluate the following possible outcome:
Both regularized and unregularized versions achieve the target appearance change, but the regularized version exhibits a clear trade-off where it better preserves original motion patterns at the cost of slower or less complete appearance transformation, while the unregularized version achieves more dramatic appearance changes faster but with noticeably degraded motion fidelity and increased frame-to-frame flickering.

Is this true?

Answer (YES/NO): NO